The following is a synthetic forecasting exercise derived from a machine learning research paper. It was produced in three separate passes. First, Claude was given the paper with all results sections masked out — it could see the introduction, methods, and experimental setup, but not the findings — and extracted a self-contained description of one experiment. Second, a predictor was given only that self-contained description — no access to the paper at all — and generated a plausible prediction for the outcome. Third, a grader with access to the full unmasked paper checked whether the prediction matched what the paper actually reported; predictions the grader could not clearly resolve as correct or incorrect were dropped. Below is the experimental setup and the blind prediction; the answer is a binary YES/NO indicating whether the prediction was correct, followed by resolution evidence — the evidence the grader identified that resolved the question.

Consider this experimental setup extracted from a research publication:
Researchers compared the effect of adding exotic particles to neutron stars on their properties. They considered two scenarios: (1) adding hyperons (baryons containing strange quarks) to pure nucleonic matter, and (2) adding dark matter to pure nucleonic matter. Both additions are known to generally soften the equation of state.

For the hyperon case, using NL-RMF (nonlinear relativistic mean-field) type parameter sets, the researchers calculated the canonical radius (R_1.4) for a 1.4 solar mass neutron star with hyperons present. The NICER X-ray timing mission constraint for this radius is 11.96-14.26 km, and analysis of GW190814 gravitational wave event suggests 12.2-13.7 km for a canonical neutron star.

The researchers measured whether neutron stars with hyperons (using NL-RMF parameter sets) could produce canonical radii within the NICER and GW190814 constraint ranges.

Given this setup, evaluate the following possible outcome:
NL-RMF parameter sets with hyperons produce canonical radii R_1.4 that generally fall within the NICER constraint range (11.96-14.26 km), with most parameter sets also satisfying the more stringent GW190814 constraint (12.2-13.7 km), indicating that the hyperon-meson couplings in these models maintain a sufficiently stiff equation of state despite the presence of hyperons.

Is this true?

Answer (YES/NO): NO